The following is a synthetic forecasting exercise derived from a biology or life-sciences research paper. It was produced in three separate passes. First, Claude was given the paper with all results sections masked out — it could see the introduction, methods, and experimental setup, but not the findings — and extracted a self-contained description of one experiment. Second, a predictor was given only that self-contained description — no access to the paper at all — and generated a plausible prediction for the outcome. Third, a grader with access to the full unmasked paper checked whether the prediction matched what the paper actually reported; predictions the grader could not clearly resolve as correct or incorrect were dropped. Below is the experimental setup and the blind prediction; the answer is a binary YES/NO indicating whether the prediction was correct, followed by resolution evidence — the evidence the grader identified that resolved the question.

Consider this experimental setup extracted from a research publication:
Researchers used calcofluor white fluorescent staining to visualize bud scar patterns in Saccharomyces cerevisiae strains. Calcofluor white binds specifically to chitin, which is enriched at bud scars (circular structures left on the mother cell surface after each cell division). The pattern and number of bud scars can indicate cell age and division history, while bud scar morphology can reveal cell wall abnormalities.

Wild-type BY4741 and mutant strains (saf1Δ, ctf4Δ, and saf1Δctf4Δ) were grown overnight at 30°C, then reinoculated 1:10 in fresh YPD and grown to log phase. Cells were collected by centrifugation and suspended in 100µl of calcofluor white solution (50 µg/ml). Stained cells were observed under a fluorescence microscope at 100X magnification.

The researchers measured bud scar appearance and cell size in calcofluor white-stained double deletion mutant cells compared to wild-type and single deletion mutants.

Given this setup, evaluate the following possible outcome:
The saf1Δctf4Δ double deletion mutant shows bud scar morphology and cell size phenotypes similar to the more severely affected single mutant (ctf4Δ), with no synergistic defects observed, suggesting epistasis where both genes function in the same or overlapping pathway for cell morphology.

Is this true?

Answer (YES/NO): NO